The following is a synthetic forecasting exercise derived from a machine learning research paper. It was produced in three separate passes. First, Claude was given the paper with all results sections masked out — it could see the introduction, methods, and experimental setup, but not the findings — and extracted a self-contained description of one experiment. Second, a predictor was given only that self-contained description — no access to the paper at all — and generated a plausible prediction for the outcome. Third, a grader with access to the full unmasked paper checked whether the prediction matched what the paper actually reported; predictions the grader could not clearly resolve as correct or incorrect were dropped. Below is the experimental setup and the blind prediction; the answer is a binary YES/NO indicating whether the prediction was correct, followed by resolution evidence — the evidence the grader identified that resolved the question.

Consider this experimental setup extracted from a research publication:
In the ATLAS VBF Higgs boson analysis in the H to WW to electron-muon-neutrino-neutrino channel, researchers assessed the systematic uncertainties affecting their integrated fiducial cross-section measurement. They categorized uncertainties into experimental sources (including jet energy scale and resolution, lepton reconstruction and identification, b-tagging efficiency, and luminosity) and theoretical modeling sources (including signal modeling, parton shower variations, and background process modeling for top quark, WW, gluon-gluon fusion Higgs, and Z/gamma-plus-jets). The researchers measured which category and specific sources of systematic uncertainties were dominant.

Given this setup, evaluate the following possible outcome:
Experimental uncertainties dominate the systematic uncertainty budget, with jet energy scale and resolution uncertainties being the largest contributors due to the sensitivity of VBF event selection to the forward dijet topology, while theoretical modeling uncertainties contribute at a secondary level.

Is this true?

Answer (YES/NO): NO